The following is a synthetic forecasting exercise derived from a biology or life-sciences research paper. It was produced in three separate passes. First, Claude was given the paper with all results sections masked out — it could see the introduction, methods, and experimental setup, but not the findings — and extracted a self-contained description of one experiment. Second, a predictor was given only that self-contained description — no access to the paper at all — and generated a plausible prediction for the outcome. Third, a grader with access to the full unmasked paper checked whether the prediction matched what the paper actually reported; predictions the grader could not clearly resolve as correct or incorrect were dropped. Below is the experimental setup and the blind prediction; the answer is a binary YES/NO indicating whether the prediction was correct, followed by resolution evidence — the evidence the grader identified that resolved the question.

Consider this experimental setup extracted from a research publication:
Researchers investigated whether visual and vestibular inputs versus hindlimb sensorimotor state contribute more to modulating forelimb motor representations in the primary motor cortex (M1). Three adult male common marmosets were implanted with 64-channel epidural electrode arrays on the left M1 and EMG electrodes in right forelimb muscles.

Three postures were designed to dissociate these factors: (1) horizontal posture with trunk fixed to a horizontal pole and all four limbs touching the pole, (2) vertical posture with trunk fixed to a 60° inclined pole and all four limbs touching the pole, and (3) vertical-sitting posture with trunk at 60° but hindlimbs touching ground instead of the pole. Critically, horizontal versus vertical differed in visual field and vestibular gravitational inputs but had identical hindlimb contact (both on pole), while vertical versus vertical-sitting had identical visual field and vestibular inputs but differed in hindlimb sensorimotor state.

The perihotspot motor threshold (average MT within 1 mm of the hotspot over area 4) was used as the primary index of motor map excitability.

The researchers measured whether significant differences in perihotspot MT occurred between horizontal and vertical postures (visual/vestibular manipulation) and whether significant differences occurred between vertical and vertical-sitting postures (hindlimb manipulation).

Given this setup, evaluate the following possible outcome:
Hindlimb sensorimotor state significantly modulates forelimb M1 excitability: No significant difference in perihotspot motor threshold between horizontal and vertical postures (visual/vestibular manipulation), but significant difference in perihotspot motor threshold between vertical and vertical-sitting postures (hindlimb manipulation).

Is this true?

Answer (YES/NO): YES